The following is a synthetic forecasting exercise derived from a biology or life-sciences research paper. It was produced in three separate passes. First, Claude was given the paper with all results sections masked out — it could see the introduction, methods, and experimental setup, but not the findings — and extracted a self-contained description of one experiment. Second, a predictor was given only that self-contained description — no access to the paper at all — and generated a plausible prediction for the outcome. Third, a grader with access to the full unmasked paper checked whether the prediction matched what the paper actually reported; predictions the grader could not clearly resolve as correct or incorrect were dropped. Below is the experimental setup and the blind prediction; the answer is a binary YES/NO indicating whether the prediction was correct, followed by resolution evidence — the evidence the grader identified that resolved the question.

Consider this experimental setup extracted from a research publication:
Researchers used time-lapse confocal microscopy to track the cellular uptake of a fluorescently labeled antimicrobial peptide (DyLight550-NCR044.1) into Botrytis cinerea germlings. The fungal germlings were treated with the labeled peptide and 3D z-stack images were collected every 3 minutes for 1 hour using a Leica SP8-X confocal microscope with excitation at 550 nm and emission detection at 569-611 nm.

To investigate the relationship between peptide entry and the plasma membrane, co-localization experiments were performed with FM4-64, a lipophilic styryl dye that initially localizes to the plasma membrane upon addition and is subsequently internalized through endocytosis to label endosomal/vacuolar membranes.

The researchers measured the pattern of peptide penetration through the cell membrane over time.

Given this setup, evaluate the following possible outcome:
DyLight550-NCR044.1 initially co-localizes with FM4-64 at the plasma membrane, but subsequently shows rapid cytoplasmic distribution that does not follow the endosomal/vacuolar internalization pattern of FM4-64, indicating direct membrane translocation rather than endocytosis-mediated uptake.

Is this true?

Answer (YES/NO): NO